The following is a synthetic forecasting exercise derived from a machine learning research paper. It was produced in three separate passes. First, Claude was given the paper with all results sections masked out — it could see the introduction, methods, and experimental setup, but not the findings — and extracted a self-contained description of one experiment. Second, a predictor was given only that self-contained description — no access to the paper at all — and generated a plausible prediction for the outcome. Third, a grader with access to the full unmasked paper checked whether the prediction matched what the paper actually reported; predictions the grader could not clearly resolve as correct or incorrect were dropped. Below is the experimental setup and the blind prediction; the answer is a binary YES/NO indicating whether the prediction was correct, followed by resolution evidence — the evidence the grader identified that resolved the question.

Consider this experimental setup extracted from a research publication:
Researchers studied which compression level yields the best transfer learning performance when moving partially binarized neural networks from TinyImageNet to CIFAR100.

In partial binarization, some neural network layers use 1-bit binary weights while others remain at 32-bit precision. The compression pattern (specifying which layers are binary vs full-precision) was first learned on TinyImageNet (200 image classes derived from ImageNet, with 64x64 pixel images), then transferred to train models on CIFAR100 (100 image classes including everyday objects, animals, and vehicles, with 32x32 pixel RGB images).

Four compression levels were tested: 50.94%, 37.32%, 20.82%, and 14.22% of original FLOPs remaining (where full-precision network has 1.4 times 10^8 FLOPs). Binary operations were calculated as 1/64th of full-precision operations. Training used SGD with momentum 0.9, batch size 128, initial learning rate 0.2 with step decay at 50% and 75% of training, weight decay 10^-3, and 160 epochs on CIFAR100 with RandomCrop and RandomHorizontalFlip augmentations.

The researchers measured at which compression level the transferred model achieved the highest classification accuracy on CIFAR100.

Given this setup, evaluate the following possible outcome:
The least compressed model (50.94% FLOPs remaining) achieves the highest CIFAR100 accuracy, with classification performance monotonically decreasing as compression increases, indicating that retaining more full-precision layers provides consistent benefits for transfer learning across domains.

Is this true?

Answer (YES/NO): NO